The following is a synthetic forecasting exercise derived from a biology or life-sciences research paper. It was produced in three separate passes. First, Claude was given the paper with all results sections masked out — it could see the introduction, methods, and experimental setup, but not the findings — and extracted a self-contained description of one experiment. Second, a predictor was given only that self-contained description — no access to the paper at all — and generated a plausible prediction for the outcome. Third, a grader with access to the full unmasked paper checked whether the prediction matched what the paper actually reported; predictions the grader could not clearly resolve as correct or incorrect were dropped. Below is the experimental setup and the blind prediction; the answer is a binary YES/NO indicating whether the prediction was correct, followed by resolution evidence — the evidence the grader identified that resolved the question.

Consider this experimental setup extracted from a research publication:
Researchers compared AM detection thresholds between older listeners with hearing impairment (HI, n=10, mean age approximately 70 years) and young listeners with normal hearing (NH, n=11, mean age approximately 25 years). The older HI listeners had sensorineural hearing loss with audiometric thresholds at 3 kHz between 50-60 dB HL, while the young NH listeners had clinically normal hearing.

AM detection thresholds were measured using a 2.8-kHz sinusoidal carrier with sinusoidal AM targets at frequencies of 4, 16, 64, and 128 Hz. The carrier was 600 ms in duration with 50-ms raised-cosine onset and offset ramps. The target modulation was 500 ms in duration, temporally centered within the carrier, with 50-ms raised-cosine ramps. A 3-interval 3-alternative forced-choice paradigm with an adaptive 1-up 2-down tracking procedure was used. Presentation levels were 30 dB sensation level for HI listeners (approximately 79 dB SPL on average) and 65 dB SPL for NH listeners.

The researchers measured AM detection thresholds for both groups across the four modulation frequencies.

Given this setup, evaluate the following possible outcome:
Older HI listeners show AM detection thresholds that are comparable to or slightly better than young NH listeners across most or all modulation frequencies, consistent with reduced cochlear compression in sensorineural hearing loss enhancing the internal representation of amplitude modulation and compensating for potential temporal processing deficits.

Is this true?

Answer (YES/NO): YES